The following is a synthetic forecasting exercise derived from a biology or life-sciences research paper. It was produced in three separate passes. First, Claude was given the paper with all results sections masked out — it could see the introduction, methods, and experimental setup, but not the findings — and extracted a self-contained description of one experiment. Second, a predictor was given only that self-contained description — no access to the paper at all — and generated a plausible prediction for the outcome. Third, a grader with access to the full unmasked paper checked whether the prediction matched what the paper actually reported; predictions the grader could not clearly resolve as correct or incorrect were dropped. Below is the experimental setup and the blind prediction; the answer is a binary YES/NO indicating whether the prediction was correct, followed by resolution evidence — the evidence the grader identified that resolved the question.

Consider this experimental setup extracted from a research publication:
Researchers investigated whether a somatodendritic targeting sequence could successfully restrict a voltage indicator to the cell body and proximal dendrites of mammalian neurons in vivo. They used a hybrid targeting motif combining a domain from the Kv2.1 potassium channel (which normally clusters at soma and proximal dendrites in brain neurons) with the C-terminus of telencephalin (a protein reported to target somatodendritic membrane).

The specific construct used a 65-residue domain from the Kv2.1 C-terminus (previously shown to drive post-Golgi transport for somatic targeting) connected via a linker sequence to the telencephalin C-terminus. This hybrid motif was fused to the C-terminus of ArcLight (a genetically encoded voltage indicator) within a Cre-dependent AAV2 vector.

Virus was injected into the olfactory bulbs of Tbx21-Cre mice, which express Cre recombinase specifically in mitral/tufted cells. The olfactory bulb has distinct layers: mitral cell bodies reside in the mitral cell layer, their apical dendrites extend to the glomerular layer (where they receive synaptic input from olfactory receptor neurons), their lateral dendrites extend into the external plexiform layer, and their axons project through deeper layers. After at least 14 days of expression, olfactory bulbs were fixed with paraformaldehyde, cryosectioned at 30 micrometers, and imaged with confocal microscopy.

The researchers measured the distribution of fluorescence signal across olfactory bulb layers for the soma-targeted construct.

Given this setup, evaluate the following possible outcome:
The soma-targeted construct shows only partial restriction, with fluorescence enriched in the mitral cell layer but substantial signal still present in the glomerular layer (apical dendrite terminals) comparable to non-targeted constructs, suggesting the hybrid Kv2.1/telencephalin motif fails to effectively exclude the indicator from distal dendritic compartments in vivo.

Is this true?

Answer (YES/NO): NO